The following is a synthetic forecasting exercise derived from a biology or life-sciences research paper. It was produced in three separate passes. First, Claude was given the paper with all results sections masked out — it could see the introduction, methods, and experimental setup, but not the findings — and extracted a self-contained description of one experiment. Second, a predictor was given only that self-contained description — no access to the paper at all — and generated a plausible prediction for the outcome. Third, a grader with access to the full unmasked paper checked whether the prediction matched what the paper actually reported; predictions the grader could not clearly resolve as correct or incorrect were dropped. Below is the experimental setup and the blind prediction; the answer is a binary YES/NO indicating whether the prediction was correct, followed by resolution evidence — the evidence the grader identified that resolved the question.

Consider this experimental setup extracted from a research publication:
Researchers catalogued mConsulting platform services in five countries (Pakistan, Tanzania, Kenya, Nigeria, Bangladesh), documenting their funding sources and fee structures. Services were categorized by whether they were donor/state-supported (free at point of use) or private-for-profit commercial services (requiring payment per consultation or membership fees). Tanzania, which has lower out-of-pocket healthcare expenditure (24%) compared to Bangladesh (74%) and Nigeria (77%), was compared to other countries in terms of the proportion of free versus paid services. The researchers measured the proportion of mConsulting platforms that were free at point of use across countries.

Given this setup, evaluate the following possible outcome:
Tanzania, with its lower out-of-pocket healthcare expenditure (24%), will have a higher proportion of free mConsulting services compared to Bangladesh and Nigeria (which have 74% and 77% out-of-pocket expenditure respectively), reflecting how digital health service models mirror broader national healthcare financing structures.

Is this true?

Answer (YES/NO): YES